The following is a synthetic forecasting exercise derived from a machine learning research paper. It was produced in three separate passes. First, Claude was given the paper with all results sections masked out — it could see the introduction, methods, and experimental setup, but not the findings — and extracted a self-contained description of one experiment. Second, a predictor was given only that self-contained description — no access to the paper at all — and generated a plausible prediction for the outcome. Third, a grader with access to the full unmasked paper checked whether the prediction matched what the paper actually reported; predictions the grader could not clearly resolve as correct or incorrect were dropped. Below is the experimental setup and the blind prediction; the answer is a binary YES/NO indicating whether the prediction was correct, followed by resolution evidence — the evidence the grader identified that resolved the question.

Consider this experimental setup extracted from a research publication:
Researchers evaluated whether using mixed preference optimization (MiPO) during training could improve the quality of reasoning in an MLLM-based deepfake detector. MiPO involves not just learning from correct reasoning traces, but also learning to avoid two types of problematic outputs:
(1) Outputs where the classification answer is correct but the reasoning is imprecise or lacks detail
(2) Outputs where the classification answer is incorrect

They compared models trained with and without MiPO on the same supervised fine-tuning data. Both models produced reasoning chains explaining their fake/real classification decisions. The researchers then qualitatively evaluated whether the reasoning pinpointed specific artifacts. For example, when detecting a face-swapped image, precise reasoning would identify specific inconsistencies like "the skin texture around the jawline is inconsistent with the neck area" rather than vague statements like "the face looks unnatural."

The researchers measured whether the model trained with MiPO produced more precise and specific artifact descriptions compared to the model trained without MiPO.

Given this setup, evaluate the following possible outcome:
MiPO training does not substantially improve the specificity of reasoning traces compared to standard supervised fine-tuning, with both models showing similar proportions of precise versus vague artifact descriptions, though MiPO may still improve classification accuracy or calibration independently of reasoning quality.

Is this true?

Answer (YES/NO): NO